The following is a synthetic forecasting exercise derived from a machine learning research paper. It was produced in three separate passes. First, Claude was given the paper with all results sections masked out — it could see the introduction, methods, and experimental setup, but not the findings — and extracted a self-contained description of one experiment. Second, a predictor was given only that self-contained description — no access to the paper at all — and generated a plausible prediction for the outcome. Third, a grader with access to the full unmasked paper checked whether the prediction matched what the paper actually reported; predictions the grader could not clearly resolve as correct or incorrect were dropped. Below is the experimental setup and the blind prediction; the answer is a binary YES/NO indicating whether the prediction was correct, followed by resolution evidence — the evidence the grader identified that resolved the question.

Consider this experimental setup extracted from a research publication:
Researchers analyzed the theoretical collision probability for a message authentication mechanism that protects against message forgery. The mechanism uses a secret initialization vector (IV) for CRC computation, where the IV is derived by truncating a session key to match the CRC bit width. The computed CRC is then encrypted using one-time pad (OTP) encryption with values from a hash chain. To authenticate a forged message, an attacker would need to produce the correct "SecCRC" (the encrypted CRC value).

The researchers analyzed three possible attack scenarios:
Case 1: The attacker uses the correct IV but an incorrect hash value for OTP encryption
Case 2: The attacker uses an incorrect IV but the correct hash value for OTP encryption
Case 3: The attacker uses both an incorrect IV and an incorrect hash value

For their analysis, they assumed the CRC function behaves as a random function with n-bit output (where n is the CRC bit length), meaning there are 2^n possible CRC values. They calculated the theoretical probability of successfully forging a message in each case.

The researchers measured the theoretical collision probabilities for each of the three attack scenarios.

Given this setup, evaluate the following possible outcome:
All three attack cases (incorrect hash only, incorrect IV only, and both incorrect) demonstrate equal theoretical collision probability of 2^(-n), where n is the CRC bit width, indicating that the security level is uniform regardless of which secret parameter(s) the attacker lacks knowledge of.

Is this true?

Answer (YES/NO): NO